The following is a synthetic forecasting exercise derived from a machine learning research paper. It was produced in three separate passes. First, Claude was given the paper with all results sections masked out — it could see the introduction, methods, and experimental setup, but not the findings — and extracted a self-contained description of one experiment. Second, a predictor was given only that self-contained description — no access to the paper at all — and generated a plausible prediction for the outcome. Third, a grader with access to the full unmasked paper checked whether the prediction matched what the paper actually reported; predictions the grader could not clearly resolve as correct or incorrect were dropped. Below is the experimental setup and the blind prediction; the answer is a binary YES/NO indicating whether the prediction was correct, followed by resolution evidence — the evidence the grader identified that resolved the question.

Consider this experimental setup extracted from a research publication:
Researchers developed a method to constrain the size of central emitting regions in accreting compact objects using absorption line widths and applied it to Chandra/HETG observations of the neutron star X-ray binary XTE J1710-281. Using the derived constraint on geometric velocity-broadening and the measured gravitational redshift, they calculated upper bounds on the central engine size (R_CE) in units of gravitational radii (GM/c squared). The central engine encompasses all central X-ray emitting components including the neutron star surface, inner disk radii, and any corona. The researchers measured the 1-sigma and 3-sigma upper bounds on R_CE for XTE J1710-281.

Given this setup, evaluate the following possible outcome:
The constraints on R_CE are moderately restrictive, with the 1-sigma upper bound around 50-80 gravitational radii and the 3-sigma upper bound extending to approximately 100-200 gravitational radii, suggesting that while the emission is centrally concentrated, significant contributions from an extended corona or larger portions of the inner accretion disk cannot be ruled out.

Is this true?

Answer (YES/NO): NO